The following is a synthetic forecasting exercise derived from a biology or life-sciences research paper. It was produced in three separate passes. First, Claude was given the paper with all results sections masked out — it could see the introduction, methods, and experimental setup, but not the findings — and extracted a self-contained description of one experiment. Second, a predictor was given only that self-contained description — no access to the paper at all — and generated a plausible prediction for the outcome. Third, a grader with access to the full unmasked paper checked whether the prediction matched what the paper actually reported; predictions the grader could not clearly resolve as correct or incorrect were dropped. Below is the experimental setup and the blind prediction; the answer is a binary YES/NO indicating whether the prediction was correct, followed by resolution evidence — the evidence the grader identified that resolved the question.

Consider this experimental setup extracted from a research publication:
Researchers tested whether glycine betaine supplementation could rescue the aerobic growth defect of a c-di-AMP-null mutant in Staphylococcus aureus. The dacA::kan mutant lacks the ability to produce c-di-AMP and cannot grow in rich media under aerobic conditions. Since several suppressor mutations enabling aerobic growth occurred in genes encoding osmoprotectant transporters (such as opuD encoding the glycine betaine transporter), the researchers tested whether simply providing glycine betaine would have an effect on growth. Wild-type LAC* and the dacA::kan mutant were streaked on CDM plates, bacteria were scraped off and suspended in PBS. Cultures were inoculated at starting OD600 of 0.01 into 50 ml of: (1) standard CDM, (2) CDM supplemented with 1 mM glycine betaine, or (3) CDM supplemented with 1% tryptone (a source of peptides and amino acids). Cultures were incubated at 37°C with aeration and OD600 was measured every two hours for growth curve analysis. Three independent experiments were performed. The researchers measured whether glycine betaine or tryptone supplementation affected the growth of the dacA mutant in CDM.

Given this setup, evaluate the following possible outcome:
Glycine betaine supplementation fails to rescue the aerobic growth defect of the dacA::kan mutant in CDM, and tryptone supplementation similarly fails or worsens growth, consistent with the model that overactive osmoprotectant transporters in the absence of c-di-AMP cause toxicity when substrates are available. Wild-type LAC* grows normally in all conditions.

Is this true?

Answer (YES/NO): NO